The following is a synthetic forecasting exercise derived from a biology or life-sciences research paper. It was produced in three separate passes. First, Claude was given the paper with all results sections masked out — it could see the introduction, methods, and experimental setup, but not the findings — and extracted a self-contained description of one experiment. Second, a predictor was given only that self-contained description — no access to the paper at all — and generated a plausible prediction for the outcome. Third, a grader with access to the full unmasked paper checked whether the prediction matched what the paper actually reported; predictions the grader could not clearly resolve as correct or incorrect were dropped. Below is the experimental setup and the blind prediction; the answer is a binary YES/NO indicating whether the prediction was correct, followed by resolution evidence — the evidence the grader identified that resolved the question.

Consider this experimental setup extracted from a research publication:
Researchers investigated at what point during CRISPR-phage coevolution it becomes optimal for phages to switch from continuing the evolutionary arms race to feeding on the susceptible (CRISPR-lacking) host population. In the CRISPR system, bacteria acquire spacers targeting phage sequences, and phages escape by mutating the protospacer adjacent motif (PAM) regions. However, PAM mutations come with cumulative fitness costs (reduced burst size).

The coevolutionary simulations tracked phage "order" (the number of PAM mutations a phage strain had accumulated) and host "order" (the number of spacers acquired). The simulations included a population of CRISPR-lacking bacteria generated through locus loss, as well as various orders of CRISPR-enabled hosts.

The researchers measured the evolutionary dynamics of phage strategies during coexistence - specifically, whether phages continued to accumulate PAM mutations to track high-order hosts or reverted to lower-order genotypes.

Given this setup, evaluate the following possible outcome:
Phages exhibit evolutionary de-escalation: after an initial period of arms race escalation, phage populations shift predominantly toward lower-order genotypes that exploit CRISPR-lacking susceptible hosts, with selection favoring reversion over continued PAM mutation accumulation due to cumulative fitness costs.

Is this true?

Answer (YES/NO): YES